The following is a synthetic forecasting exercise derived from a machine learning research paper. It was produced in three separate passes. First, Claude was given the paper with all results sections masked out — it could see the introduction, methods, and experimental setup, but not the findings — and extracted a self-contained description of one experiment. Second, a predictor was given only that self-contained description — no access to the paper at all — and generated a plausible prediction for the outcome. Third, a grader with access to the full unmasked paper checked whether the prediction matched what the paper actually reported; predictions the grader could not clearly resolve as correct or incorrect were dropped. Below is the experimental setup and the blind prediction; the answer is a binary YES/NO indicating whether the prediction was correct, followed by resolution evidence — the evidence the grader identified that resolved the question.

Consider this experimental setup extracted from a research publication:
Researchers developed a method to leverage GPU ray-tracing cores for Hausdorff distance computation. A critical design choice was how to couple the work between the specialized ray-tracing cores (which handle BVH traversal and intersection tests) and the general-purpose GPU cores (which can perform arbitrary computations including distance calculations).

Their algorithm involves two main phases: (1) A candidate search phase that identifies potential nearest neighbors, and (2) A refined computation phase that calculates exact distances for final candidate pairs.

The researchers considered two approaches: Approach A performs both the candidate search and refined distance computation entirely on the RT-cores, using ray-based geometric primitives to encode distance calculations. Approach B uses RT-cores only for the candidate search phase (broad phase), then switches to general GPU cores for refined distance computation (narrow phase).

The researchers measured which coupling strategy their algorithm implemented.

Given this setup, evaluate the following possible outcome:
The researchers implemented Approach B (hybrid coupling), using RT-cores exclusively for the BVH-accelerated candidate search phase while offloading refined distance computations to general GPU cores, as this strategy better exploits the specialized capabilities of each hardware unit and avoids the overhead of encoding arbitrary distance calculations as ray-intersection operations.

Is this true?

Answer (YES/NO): YES